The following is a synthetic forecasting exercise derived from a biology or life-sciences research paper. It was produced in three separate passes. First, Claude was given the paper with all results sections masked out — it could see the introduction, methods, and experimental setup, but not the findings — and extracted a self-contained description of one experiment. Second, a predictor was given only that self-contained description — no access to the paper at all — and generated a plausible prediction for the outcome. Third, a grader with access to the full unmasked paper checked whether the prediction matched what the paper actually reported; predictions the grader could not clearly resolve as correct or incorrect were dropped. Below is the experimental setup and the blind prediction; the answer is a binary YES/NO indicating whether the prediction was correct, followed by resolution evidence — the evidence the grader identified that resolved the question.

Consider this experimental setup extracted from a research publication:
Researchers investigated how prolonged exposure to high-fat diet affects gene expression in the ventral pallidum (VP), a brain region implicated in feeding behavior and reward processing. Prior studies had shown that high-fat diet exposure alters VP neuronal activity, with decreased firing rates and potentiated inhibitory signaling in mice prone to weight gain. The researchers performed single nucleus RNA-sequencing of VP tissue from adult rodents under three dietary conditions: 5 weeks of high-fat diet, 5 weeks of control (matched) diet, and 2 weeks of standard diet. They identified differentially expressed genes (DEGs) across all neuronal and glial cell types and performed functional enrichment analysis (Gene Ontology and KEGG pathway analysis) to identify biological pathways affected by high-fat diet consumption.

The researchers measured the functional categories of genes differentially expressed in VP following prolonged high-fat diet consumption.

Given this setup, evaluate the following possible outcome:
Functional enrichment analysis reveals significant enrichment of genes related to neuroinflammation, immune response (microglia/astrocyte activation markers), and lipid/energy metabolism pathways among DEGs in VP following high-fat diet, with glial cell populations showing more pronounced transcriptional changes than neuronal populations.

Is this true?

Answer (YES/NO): NO